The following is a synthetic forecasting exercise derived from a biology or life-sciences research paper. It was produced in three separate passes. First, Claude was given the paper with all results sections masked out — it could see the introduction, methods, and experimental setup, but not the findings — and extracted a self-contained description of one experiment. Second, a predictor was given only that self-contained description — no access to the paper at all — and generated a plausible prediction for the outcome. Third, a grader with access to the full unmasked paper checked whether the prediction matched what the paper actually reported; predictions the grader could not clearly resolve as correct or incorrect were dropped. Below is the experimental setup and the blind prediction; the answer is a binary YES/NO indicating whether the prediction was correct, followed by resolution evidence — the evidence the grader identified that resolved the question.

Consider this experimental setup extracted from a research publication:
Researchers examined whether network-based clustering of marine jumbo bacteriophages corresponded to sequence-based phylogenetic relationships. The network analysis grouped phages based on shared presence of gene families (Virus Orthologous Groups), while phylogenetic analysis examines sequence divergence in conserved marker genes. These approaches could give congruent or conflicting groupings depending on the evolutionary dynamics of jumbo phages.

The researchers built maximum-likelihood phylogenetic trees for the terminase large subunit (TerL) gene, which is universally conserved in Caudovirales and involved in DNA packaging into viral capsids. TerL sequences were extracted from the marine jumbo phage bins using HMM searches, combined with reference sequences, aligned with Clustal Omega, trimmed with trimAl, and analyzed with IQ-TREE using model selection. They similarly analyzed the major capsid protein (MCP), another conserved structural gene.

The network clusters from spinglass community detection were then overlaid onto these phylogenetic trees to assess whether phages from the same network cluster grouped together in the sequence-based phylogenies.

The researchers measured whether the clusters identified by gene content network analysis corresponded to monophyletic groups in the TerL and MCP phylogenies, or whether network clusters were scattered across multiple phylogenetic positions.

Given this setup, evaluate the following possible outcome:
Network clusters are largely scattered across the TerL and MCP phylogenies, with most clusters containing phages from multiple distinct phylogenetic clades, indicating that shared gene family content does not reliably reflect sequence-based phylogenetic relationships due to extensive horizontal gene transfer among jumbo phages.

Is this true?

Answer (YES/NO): NO